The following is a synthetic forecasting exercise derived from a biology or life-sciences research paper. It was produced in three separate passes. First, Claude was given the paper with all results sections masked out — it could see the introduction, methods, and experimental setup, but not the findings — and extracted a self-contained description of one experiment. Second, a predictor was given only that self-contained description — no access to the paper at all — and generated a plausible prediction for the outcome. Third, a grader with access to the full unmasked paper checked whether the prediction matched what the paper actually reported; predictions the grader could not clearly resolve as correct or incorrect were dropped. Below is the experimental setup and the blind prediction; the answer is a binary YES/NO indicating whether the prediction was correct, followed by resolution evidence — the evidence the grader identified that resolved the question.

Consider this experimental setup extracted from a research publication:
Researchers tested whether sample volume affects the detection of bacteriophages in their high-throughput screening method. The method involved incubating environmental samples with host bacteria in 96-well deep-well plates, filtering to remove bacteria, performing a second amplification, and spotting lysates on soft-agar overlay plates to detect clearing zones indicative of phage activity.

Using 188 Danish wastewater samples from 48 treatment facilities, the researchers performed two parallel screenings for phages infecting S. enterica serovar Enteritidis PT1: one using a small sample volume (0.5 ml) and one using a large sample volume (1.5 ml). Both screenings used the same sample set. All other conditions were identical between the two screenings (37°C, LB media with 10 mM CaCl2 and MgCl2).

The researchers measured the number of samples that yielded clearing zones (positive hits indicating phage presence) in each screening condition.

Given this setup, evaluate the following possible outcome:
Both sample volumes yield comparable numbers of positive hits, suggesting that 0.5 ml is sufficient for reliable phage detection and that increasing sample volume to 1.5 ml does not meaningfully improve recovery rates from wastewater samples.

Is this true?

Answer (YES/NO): NO